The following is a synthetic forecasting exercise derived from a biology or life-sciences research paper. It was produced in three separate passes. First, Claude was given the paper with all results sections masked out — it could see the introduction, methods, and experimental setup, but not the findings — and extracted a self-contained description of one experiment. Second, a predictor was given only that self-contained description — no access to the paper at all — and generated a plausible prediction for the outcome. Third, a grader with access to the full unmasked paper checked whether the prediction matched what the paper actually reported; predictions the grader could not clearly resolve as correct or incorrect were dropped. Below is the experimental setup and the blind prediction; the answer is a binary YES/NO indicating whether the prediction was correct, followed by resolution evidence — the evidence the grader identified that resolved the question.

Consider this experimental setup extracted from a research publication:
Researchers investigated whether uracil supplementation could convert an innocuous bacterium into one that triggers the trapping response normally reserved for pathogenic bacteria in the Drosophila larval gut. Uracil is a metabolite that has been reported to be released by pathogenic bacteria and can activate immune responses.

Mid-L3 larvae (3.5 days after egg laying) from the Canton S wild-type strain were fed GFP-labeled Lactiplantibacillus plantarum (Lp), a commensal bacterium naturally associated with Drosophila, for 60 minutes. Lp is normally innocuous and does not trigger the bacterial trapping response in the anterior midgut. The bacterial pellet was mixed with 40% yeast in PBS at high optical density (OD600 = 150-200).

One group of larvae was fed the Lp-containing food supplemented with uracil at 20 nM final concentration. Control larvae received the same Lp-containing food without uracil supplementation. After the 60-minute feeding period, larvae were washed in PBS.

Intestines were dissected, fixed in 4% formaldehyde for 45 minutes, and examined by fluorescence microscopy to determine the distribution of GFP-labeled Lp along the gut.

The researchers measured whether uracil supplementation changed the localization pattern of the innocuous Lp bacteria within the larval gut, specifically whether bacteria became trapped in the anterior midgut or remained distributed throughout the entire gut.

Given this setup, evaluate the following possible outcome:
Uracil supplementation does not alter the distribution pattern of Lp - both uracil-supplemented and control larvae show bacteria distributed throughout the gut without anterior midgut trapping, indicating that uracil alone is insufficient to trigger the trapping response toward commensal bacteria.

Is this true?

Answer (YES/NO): YES